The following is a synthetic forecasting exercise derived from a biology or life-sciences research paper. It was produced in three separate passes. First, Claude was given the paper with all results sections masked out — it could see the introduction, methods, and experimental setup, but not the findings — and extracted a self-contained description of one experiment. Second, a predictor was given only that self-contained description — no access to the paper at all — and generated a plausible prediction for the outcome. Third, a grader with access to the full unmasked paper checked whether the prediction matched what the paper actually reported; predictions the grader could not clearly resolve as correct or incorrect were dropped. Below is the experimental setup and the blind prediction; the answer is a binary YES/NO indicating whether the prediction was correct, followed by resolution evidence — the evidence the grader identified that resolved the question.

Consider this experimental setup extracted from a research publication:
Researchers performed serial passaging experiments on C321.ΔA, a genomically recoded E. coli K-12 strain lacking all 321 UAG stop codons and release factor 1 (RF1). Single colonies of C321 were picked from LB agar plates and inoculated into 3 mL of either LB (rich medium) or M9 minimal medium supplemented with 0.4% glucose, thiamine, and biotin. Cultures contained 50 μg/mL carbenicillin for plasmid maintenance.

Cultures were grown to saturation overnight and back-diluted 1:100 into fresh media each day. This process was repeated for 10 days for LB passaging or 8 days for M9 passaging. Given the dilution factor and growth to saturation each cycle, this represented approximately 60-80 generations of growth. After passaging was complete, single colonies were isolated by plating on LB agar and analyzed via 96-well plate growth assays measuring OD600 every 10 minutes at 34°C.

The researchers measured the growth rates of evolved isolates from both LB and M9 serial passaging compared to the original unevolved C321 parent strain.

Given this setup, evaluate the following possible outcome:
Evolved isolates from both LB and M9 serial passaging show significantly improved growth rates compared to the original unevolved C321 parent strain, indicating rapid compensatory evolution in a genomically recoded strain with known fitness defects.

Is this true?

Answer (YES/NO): YES